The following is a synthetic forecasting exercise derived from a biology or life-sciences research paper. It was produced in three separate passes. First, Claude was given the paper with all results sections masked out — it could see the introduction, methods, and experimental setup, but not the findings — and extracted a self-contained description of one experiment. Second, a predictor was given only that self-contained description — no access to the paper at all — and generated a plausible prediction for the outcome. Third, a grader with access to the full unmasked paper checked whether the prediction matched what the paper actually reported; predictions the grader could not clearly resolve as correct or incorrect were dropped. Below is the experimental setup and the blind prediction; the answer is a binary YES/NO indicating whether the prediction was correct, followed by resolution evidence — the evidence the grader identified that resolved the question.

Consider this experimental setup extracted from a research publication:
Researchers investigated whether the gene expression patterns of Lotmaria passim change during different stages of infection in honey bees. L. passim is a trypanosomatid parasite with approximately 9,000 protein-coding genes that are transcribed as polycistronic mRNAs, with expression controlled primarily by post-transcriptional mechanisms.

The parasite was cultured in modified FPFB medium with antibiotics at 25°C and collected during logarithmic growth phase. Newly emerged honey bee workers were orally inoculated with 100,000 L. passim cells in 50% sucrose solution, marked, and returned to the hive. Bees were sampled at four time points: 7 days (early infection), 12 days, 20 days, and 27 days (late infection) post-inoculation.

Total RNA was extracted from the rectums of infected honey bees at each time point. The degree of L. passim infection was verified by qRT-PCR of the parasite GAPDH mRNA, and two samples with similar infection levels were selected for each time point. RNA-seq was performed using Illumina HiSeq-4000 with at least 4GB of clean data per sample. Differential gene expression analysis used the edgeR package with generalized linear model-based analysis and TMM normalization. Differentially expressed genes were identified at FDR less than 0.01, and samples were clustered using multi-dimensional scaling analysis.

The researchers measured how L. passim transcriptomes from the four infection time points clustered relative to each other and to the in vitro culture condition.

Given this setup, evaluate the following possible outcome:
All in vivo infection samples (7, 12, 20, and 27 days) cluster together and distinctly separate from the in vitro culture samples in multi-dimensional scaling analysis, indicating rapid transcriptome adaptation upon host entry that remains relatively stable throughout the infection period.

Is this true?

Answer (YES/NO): NO